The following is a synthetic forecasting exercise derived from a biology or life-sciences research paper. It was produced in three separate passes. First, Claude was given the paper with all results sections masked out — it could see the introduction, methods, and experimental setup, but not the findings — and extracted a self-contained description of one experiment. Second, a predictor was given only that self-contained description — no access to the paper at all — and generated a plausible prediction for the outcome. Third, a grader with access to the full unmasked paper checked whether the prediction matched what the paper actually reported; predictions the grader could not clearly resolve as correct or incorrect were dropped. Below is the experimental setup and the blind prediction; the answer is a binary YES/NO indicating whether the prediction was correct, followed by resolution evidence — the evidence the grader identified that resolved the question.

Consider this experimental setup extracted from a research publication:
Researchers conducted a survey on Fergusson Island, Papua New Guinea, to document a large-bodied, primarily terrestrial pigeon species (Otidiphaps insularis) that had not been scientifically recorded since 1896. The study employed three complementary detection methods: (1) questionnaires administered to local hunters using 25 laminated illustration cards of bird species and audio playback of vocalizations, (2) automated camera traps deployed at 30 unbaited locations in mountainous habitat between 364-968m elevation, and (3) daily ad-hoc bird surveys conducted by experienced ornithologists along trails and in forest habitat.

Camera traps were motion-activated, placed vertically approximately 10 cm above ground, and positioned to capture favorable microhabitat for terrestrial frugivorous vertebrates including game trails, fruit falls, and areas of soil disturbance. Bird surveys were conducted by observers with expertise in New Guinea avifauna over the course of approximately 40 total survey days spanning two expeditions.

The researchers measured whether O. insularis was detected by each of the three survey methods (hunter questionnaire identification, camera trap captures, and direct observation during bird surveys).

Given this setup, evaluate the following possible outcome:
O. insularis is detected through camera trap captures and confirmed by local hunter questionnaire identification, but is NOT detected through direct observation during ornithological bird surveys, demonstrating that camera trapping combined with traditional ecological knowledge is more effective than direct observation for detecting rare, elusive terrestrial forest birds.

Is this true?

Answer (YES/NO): YES